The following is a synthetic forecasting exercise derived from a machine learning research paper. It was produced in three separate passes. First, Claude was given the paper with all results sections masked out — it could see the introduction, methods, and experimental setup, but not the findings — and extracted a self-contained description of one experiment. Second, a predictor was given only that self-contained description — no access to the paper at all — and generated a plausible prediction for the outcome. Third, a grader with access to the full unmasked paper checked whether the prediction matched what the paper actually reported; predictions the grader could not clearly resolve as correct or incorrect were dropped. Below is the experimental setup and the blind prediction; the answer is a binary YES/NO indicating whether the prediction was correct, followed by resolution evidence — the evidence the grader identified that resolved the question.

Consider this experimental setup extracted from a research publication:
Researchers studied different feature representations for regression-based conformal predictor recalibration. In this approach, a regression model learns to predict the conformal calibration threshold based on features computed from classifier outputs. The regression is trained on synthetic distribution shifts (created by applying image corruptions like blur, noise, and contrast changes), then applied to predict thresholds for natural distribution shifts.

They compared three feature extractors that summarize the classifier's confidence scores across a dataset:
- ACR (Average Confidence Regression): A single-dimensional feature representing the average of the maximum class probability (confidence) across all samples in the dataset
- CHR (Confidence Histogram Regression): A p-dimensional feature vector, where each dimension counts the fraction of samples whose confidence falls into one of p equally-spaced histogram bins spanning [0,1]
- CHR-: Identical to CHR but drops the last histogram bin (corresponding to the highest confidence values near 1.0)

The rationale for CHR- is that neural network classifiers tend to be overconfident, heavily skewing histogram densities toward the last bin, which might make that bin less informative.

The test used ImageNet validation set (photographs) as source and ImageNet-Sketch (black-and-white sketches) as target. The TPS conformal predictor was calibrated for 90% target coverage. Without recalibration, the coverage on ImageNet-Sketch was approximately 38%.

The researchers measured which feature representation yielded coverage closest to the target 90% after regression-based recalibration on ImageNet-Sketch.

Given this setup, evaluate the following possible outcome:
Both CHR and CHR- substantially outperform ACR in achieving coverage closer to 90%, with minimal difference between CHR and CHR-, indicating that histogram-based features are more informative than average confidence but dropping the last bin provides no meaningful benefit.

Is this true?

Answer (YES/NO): NO